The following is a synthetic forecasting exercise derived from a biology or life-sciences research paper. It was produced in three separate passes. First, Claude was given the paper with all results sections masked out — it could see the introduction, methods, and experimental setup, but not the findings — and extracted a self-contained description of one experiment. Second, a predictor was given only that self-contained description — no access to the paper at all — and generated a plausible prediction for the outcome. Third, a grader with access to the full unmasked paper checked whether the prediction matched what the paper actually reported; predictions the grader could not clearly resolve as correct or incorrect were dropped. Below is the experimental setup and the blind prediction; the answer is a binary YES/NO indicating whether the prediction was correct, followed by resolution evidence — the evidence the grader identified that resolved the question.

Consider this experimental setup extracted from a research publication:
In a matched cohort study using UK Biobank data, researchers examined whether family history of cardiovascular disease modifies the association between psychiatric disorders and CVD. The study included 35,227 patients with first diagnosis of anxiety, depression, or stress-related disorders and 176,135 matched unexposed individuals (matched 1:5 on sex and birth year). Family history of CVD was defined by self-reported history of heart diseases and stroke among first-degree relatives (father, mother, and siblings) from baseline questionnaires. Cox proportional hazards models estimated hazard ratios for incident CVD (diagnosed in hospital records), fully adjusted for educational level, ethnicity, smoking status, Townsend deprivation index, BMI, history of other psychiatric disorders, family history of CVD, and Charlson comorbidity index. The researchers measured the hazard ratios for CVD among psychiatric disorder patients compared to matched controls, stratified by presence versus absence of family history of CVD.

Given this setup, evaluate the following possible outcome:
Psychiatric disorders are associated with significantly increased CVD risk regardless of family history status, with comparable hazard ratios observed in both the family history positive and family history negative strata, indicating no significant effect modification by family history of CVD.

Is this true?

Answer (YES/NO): YES